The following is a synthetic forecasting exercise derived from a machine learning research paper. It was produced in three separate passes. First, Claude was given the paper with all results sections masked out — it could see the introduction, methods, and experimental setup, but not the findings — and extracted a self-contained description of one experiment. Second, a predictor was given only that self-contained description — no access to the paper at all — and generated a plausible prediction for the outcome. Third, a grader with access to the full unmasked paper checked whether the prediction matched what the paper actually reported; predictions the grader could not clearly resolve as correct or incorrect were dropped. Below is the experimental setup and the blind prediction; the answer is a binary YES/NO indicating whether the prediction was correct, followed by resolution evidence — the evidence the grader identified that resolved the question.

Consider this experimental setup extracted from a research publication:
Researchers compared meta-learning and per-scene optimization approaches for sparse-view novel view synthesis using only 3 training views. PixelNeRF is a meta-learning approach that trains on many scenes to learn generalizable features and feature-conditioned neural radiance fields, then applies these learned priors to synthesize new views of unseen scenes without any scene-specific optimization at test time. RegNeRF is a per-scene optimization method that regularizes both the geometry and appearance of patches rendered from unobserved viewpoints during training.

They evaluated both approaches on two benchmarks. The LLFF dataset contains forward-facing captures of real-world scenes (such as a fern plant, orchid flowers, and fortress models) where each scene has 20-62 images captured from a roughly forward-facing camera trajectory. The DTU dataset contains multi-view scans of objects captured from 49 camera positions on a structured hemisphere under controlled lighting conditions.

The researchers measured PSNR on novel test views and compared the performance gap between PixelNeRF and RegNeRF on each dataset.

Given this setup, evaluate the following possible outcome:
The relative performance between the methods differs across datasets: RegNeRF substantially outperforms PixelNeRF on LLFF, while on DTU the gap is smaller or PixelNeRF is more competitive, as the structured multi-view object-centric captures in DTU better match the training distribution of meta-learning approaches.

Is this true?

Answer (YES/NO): YES